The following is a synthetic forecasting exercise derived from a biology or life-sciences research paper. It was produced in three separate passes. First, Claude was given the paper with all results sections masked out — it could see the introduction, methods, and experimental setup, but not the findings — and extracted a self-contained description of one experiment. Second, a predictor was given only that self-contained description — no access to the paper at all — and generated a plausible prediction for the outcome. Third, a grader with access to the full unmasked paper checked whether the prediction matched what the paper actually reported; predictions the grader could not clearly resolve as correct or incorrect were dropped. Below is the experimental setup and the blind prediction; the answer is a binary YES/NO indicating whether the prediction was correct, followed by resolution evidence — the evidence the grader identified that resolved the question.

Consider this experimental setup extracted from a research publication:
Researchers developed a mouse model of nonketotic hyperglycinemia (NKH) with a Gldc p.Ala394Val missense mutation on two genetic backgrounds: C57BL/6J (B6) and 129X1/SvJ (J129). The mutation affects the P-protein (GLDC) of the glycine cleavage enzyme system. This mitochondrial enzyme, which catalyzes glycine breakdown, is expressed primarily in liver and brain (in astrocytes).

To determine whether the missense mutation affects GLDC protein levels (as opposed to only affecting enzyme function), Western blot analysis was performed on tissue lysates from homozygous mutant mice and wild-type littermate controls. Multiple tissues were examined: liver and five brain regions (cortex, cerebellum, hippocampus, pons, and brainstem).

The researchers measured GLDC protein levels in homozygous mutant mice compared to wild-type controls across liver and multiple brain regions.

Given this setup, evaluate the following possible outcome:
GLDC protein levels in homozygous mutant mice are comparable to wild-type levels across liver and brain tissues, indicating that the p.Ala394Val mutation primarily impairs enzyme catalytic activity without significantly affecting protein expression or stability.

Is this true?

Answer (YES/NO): NO